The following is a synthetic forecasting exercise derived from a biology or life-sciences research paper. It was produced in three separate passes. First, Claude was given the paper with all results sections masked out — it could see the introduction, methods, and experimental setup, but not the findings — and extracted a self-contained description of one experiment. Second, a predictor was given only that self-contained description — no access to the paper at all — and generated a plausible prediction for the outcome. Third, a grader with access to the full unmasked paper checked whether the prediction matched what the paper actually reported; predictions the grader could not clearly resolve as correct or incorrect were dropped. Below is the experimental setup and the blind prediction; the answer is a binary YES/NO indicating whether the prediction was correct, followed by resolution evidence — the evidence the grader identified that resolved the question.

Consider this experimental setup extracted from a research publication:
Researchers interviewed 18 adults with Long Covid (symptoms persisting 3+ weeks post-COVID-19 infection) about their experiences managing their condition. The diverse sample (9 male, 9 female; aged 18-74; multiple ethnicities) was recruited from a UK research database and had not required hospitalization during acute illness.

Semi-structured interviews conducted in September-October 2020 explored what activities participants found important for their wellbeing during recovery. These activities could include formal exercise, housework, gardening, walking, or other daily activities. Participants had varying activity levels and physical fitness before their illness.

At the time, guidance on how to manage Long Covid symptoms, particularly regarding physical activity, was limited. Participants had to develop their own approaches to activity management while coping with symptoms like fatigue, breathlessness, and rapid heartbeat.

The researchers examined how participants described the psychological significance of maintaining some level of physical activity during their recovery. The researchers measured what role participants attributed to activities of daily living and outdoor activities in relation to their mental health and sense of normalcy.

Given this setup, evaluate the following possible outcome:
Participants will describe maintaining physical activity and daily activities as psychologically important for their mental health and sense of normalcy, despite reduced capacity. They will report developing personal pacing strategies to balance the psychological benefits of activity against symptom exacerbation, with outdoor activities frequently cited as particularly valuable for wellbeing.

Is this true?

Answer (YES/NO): YES